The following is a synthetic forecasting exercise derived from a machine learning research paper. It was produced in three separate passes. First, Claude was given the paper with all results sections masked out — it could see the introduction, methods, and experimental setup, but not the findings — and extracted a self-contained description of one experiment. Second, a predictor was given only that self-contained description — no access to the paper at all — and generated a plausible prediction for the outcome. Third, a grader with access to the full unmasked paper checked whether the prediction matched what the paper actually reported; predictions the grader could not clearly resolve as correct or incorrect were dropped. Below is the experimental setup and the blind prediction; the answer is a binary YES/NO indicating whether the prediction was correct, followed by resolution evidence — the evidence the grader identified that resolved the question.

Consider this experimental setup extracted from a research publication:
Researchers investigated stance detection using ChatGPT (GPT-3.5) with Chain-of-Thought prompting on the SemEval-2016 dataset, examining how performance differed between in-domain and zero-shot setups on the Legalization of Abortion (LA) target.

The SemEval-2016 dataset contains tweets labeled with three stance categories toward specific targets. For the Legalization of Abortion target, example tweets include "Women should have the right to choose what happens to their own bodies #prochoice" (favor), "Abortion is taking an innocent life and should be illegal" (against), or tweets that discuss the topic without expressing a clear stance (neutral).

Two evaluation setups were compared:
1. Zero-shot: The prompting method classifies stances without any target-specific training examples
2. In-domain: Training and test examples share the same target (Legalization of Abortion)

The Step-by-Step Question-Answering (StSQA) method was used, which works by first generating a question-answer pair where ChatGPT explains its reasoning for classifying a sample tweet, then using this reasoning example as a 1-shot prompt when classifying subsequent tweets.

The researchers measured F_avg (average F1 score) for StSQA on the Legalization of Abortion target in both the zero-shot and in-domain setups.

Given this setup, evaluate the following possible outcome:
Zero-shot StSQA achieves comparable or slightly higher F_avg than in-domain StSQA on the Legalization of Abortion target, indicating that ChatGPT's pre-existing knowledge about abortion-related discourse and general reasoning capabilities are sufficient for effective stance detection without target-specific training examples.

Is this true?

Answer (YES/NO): YES